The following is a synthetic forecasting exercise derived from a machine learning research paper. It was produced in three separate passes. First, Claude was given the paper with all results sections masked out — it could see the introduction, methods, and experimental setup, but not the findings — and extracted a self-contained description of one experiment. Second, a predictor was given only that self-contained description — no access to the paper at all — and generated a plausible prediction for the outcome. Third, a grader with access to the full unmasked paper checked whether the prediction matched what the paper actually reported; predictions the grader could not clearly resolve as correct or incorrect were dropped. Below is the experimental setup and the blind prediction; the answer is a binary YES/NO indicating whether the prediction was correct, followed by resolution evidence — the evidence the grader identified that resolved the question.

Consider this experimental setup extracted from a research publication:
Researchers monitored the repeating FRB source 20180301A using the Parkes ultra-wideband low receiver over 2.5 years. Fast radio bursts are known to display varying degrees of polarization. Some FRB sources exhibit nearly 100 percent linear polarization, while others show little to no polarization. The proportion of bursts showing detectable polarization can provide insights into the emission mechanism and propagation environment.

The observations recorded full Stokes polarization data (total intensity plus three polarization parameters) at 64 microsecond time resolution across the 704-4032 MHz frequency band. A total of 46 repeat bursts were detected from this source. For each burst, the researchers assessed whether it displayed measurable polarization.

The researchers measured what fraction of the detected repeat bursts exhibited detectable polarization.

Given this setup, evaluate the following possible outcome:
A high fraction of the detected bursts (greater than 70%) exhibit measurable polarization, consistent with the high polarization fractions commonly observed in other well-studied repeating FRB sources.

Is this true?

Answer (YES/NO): NO